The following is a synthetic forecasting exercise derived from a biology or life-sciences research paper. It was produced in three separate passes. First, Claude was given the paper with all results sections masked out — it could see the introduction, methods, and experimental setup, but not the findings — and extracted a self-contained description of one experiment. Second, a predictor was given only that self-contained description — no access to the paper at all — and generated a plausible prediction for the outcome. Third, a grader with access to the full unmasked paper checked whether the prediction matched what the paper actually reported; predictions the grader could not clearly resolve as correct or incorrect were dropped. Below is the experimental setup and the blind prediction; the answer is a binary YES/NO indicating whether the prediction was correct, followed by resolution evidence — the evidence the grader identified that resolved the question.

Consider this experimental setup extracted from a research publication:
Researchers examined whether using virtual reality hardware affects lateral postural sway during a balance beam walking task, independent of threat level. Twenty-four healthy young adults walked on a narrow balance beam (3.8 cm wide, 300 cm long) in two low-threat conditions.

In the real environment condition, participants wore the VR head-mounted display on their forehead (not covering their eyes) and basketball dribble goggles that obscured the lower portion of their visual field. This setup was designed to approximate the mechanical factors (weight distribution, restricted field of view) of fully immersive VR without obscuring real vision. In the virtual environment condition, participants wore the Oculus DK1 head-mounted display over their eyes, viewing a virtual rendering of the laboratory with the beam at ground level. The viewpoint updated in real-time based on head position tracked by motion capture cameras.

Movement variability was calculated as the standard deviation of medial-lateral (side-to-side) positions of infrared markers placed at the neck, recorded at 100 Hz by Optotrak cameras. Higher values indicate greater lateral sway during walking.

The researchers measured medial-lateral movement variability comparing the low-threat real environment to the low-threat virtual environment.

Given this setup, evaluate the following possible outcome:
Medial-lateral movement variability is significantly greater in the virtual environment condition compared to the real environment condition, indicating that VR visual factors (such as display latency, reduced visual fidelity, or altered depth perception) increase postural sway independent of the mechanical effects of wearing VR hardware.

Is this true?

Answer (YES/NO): NO